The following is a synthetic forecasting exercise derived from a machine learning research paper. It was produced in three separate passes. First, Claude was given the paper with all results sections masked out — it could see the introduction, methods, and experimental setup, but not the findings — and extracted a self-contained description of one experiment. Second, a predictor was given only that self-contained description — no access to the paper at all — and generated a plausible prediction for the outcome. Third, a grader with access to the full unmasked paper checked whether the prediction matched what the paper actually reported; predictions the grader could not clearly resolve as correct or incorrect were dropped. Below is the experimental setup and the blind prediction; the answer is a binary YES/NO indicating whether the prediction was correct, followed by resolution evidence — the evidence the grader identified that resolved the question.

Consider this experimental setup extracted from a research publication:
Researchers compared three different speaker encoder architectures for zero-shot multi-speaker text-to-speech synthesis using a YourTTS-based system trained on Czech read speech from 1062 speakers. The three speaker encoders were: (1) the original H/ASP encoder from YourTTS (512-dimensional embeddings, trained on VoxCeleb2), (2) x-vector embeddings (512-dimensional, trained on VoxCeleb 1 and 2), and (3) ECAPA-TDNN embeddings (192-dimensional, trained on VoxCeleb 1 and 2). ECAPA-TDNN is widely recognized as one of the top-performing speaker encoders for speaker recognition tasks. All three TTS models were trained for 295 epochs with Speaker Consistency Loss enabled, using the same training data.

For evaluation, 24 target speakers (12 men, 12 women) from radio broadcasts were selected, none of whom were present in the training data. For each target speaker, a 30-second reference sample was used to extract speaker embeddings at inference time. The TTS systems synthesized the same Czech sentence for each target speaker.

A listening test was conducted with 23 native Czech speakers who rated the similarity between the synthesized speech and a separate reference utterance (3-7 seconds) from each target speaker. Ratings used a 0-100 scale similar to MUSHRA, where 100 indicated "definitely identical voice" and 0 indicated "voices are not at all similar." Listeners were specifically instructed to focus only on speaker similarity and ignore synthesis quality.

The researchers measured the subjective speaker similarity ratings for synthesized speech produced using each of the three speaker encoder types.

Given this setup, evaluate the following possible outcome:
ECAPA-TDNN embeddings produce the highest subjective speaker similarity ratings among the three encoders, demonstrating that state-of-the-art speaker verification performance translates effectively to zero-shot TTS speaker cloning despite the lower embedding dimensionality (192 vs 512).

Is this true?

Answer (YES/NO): NO